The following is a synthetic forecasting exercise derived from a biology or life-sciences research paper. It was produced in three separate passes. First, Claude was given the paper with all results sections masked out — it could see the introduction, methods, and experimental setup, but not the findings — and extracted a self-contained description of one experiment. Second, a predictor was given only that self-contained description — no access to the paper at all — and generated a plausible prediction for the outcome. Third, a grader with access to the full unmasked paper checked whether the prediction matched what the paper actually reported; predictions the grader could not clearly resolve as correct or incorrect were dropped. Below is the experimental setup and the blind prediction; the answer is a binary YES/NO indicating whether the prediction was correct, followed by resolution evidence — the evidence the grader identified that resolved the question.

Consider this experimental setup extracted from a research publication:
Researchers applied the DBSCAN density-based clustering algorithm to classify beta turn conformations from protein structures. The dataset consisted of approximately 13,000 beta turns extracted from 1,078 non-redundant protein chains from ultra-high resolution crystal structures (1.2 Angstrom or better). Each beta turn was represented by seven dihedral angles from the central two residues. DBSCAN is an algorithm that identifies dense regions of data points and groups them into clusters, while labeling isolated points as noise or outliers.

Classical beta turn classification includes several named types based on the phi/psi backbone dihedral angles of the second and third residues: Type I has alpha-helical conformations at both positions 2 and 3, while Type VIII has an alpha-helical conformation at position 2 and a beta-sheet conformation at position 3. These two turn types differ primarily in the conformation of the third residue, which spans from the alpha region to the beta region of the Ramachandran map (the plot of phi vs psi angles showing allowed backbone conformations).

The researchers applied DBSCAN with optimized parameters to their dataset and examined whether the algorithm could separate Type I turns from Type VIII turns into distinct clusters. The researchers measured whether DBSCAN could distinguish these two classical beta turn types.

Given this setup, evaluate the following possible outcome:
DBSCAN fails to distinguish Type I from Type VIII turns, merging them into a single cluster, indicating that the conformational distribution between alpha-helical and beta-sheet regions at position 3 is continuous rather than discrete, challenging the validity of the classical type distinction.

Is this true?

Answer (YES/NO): YES